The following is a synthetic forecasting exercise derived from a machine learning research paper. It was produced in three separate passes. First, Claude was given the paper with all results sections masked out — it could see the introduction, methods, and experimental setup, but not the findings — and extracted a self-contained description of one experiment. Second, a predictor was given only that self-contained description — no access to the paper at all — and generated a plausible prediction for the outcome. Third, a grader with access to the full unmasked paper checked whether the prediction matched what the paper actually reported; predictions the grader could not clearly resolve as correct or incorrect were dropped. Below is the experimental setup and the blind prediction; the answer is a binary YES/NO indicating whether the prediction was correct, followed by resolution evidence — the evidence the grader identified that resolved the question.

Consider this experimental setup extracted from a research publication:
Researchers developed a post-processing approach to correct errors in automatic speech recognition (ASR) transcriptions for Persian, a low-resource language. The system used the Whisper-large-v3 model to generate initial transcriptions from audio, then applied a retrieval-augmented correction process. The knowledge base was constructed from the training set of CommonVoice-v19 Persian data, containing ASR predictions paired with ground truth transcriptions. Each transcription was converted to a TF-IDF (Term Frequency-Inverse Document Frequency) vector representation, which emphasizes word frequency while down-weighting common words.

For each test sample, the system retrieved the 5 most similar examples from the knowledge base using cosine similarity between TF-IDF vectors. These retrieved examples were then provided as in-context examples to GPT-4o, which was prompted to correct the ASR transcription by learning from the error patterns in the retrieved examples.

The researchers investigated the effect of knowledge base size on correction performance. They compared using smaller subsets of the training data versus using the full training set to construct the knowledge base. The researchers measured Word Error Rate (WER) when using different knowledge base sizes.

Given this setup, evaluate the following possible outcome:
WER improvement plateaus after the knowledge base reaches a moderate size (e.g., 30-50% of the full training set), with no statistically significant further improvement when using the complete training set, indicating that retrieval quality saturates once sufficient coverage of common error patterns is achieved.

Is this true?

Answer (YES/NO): NO